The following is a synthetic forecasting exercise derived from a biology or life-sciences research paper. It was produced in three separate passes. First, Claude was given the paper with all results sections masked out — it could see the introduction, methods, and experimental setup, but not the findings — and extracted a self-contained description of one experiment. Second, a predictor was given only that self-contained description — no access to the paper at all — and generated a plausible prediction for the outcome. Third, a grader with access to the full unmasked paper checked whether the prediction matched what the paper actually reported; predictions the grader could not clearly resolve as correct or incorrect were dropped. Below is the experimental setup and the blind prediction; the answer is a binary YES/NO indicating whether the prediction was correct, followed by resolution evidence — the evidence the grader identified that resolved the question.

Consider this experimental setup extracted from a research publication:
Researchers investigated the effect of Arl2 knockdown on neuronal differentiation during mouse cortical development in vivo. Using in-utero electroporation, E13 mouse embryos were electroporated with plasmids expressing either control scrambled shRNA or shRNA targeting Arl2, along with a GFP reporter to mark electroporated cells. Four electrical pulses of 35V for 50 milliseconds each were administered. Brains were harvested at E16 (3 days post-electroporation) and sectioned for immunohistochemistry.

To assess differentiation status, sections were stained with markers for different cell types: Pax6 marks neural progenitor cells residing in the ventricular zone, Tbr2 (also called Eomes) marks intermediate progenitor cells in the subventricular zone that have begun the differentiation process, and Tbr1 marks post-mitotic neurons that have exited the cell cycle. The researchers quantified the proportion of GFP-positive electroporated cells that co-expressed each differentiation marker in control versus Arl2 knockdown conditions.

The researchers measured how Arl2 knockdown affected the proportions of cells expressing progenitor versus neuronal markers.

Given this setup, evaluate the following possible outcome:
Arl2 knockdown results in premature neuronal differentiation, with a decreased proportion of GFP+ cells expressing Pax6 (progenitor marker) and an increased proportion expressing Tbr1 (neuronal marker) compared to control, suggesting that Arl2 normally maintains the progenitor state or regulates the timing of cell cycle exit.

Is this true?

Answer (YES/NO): NO